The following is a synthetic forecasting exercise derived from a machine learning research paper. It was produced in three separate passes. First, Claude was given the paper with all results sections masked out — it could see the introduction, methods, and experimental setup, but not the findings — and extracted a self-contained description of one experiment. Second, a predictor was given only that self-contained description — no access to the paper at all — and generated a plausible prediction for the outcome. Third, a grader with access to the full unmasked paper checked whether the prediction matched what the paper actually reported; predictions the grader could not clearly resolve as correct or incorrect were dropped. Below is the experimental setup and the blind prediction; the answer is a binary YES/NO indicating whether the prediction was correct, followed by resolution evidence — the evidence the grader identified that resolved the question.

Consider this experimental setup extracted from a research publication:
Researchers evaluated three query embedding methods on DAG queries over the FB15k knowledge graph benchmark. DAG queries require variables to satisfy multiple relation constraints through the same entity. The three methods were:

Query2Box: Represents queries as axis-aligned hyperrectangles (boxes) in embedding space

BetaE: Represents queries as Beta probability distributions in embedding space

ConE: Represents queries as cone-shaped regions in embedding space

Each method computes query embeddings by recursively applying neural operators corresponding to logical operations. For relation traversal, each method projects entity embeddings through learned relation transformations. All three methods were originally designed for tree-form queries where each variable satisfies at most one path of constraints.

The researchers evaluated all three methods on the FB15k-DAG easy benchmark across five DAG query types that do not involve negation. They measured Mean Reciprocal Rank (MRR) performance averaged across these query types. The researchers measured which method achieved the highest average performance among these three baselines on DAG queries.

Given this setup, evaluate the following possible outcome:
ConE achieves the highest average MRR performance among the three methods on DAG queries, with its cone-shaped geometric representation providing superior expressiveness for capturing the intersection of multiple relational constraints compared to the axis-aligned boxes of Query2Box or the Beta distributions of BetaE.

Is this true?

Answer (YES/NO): YES